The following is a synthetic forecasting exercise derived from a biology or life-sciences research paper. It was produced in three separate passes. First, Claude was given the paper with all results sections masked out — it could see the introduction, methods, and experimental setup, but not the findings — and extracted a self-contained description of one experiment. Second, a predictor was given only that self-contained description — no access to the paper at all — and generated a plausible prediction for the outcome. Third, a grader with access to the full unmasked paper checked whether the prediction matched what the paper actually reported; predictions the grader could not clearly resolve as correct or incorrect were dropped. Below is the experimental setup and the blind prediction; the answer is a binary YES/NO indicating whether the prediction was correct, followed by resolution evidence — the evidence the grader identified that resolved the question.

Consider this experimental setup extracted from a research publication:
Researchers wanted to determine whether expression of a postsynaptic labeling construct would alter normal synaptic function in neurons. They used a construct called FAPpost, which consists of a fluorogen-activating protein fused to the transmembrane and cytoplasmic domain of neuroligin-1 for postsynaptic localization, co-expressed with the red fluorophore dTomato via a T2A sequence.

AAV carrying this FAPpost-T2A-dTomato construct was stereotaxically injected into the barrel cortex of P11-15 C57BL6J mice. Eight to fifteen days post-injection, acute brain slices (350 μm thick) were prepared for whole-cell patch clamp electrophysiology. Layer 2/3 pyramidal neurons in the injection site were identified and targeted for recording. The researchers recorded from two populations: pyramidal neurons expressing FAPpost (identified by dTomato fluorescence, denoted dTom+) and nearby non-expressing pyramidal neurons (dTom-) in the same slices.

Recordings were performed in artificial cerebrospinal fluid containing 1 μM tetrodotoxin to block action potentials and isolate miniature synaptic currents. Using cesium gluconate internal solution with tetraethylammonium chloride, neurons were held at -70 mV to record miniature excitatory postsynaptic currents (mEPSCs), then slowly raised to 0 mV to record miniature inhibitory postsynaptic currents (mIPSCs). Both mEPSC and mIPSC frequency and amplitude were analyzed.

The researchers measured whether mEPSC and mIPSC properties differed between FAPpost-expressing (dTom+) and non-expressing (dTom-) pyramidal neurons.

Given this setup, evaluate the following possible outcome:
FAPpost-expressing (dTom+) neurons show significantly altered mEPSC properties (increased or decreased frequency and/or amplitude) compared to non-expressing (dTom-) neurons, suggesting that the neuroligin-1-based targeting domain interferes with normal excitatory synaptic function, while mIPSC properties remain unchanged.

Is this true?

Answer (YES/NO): NO